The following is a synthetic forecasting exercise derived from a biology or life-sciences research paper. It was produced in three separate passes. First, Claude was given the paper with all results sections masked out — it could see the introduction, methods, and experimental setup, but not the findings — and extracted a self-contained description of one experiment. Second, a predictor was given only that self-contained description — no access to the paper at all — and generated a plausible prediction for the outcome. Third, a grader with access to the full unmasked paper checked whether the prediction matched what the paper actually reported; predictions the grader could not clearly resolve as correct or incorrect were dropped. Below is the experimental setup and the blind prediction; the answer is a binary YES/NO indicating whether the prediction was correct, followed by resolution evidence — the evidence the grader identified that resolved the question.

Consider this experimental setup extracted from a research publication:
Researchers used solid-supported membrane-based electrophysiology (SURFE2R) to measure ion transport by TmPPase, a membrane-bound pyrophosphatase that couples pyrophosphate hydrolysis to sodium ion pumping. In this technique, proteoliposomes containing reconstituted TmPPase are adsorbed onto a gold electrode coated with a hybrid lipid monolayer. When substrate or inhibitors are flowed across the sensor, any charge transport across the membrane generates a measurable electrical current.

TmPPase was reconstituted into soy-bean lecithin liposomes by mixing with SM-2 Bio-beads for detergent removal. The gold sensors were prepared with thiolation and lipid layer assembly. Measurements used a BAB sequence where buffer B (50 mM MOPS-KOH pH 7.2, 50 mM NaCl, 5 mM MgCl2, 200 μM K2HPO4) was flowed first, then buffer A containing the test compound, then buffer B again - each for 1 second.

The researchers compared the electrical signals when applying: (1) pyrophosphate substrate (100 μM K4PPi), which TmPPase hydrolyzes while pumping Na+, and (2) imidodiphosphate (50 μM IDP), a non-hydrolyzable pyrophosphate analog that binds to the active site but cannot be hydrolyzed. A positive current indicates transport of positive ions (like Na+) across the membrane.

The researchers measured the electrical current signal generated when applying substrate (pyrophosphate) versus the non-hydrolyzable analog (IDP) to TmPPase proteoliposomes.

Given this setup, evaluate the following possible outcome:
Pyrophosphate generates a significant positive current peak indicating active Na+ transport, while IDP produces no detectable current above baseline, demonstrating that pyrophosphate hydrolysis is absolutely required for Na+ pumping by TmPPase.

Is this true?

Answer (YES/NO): NO